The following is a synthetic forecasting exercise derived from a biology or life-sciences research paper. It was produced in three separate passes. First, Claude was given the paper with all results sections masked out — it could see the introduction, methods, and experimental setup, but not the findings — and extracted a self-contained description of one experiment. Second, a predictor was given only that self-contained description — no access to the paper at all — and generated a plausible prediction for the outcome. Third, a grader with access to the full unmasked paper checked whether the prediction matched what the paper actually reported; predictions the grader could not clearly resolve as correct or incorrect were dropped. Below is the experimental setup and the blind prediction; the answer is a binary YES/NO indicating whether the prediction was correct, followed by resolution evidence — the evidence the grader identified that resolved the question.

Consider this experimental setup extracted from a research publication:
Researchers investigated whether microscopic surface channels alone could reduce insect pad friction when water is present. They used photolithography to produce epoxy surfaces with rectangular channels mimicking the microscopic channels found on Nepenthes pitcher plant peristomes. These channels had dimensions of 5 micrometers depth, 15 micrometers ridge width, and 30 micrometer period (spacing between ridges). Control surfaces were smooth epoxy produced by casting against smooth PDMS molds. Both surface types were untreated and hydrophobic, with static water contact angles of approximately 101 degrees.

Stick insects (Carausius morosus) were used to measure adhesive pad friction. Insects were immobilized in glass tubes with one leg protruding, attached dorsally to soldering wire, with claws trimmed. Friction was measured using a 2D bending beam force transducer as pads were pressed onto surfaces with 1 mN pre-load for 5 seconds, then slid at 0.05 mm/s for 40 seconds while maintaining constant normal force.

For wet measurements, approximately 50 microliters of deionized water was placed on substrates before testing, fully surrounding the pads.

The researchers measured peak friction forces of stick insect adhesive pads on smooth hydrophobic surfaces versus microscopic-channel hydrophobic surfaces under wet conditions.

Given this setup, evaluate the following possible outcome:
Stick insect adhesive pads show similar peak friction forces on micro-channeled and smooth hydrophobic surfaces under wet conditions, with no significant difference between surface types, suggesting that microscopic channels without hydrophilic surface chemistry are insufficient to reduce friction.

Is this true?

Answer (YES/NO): NO